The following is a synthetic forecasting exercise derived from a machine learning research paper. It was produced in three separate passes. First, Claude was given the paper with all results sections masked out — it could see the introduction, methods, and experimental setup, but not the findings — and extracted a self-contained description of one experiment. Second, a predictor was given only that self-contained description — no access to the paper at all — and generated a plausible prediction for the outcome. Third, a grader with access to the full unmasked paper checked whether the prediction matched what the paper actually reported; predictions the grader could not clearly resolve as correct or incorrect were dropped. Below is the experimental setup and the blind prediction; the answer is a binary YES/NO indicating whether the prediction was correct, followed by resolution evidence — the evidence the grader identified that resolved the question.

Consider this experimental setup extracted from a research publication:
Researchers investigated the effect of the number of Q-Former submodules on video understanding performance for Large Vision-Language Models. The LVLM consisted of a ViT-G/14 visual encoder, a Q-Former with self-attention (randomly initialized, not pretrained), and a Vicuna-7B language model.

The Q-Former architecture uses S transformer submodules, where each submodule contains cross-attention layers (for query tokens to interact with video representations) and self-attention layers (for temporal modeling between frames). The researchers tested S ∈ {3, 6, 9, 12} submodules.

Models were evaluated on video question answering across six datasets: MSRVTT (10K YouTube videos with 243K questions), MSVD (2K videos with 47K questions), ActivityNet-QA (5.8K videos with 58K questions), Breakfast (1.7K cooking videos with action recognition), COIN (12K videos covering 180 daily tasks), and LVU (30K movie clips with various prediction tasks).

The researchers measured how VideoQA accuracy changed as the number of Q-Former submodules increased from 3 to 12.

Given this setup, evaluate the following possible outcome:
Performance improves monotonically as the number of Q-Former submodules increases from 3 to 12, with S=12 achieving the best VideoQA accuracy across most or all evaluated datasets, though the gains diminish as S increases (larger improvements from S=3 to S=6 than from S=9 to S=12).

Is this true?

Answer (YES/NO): NO